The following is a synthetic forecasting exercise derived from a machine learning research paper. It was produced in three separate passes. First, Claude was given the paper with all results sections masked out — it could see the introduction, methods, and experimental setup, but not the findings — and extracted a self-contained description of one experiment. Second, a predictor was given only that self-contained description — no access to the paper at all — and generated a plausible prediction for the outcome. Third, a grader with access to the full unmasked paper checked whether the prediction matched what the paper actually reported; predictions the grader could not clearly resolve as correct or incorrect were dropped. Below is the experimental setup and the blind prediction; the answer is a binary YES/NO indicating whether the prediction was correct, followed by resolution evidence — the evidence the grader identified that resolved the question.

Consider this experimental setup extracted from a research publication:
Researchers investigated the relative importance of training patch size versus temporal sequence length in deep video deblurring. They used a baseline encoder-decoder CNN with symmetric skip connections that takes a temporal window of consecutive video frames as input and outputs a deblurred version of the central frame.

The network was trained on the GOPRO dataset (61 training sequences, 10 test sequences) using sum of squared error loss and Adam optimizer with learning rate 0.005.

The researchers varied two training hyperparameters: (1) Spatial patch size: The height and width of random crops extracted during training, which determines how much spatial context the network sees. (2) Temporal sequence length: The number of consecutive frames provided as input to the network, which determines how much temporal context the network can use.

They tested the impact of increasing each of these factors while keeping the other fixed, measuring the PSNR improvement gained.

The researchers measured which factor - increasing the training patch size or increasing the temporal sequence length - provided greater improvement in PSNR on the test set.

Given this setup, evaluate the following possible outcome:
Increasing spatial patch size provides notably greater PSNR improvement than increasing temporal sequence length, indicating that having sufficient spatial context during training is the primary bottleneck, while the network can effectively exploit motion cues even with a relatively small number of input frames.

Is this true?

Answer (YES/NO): YES